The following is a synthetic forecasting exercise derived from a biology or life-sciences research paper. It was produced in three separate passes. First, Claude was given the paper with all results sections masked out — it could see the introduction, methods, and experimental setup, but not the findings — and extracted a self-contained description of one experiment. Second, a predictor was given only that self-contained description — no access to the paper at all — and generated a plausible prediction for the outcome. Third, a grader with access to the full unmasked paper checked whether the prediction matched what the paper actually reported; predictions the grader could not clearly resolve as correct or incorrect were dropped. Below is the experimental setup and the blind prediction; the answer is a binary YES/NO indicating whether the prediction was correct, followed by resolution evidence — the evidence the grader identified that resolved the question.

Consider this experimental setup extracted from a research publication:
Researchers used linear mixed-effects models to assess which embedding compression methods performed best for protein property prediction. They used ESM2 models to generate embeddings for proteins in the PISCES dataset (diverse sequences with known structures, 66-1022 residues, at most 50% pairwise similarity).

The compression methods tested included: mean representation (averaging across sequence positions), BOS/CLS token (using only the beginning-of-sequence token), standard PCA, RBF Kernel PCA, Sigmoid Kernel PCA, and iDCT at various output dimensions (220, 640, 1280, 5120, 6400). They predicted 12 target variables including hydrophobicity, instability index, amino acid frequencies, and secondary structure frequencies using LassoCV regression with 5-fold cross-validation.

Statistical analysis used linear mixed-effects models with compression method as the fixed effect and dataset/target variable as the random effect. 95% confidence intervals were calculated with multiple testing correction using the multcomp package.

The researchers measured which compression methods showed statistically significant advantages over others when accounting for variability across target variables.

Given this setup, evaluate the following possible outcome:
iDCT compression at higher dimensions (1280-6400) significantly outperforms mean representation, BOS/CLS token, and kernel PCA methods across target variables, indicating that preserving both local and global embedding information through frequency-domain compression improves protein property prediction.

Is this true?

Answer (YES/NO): NO